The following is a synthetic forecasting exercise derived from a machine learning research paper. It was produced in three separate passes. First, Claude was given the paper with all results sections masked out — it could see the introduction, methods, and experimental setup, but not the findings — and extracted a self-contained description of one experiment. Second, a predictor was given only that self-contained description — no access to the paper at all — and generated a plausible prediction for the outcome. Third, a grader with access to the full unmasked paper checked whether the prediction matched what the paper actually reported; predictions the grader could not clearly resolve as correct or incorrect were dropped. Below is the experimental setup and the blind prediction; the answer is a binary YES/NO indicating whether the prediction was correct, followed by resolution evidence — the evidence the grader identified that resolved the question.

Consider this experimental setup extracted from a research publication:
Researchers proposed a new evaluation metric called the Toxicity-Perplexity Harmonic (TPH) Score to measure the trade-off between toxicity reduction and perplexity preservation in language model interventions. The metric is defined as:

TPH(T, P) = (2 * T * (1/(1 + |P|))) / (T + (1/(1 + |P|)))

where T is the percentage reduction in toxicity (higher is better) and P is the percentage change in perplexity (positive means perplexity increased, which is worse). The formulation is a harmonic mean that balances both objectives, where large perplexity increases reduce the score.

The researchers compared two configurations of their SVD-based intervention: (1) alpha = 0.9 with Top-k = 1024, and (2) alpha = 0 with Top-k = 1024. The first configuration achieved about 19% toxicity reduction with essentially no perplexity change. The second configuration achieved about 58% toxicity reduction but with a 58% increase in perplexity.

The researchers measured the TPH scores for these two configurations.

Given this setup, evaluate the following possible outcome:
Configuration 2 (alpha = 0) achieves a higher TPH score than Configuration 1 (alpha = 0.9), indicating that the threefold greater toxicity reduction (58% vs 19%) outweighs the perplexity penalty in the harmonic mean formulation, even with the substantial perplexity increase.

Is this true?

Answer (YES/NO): YES